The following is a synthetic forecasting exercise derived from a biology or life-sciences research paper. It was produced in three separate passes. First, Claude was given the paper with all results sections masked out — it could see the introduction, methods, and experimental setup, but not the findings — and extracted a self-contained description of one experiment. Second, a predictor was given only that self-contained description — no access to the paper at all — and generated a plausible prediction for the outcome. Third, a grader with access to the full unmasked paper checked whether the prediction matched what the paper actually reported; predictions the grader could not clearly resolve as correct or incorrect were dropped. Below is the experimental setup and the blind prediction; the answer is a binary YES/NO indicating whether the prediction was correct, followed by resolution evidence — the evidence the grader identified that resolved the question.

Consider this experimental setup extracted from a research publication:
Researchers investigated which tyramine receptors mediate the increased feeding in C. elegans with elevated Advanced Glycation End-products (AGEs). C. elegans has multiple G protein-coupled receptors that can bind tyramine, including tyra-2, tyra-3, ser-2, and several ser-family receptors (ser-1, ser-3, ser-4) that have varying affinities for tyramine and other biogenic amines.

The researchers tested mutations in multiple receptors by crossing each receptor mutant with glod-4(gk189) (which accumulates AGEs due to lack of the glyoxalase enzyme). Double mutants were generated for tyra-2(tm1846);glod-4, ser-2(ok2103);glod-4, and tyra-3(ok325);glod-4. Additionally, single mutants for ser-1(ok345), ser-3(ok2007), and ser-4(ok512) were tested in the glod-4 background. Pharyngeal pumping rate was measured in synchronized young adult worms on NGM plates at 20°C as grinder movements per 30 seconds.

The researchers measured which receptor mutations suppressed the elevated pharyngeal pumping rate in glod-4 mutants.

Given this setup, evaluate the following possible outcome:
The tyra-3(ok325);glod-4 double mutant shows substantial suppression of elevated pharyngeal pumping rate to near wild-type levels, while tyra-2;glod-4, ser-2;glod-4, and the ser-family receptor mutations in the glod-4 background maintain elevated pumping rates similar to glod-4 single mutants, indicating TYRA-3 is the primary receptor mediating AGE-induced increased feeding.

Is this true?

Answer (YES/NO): NO